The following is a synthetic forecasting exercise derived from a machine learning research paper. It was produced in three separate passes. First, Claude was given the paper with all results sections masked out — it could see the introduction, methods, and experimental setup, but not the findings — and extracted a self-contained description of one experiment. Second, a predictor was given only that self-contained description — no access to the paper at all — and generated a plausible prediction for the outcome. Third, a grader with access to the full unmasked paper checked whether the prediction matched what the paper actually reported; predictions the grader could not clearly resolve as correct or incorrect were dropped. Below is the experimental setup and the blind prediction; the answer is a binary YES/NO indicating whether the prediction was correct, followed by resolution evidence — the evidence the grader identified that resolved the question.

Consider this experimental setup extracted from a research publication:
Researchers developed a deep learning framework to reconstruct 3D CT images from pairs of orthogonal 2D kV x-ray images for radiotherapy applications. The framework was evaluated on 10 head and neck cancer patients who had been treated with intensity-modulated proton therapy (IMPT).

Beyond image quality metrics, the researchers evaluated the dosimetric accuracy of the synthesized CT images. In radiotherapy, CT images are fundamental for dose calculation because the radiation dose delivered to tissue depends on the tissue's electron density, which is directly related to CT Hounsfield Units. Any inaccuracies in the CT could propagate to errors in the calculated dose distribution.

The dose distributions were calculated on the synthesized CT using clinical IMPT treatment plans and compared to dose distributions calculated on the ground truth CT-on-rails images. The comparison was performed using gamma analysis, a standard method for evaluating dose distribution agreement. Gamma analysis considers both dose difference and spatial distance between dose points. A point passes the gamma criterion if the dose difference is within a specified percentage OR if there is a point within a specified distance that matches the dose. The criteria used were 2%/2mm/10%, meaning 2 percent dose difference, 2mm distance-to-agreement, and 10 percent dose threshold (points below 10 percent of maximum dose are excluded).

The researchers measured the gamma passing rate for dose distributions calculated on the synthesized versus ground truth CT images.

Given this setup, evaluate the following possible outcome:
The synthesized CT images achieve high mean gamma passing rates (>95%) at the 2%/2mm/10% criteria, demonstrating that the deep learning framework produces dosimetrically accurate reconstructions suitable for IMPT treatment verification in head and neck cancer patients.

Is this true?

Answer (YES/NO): YES